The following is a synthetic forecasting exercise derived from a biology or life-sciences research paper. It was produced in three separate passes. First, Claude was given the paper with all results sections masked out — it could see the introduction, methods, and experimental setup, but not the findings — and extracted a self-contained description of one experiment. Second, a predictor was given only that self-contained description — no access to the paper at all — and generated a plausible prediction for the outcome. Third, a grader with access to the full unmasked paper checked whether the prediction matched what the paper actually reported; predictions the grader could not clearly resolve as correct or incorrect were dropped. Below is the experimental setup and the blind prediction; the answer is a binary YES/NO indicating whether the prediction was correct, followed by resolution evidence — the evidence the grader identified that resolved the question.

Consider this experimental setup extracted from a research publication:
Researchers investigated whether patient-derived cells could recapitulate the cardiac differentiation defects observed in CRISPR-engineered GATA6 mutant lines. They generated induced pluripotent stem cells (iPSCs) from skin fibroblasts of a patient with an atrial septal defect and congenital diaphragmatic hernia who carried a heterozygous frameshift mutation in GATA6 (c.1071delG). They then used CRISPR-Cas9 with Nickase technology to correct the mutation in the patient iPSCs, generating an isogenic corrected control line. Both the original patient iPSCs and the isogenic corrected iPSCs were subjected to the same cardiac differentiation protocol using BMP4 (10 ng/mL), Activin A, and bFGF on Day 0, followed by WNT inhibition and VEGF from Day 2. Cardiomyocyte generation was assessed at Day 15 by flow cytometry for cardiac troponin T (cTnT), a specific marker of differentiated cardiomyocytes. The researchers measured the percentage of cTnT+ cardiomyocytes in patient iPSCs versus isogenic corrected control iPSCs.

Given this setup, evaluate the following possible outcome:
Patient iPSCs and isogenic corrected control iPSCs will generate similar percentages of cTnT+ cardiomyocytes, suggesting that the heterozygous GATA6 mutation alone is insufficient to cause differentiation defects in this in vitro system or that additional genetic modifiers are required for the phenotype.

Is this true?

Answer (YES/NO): NO